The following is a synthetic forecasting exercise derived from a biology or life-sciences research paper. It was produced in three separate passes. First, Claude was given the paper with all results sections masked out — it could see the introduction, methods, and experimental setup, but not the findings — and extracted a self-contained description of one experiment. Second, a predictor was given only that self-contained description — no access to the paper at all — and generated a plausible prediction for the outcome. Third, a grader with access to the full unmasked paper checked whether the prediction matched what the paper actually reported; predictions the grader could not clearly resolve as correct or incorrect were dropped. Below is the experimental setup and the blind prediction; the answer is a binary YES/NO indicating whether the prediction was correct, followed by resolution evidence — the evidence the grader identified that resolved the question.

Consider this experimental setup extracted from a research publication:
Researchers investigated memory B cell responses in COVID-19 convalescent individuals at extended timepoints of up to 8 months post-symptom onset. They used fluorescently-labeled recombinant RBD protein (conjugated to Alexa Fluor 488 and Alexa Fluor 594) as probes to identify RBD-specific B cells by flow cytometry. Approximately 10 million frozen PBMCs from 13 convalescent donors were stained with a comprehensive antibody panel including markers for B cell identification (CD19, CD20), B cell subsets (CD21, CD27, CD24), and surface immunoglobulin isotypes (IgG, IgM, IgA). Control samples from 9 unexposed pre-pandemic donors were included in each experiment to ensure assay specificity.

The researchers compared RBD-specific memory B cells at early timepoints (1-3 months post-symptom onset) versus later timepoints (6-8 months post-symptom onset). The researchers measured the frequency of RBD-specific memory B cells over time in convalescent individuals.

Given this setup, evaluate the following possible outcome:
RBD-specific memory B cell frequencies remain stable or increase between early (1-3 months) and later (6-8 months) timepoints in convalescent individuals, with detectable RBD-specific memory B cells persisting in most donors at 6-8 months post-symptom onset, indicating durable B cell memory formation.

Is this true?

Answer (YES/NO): YES